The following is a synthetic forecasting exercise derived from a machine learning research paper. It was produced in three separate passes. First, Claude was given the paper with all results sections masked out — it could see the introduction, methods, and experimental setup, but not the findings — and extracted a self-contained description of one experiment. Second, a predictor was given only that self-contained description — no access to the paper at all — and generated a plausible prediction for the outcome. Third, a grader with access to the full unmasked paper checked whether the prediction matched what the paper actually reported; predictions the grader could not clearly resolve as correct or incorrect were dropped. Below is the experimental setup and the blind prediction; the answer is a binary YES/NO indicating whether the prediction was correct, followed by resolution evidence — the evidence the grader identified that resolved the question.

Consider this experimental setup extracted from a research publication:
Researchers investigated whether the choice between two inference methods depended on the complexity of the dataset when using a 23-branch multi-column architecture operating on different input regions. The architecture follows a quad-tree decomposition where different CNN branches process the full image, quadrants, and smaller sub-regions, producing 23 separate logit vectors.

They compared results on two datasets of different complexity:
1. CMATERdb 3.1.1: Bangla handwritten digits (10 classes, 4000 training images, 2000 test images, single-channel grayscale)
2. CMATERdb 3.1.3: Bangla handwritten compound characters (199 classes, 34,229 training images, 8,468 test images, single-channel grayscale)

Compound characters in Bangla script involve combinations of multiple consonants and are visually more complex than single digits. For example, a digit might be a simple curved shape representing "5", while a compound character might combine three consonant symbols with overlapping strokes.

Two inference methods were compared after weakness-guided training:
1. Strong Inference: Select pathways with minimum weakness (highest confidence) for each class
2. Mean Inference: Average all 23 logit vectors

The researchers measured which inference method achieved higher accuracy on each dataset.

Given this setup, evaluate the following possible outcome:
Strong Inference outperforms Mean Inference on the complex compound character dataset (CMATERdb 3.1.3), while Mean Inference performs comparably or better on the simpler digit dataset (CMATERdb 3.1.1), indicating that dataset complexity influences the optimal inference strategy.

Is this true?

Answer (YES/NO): NO